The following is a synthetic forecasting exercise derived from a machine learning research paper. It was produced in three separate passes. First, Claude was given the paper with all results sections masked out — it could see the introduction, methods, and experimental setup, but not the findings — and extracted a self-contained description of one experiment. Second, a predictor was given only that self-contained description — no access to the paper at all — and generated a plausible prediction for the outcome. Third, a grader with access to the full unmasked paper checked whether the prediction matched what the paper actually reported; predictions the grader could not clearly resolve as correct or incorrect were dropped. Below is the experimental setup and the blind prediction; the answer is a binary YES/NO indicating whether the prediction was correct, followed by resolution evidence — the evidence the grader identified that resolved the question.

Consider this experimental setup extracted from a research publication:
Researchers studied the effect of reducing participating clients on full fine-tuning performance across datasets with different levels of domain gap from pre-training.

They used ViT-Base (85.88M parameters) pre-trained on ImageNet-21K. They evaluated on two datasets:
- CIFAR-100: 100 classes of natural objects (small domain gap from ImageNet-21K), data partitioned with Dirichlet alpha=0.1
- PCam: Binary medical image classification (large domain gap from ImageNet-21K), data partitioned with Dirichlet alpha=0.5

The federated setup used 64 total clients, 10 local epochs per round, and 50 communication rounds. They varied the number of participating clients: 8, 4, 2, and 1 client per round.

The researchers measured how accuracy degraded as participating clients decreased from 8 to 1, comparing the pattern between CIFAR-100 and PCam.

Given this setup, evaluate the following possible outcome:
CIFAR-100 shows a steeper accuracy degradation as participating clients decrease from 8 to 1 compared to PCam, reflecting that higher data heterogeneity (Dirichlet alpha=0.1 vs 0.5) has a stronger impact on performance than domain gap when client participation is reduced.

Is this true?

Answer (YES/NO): YES